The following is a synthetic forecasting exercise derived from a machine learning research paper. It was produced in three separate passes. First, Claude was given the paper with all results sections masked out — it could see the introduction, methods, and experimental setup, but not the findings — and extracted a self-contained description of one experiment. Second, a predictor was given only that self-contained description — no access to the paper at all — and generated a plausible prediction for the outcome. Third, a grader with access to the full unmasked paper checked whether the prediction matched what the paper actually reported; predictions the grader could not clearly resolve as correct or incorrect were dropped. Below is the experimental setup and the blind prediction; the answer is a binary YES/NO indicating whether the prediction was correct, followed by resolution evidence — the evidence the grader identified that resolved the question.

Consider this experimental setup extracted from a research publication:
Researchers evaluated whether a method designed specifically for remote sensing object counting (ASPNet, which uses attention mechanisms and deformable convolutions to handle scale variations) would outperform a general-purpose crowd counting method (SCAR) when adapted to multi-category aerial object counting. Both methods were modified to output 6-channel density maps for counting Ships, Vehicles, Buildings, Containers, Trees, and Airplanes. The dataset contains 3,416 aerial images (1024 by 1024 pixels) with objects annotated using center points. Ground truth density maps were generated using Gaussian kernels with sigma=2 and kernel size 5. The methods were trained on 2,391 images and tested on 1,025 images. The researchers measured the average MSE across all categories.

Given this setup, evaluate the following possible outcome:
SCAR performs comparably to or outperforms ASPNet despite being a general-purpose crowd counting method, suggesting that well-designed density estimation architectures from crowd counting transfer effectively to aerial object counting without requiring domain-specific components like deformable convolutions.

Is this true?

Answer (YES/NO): YES